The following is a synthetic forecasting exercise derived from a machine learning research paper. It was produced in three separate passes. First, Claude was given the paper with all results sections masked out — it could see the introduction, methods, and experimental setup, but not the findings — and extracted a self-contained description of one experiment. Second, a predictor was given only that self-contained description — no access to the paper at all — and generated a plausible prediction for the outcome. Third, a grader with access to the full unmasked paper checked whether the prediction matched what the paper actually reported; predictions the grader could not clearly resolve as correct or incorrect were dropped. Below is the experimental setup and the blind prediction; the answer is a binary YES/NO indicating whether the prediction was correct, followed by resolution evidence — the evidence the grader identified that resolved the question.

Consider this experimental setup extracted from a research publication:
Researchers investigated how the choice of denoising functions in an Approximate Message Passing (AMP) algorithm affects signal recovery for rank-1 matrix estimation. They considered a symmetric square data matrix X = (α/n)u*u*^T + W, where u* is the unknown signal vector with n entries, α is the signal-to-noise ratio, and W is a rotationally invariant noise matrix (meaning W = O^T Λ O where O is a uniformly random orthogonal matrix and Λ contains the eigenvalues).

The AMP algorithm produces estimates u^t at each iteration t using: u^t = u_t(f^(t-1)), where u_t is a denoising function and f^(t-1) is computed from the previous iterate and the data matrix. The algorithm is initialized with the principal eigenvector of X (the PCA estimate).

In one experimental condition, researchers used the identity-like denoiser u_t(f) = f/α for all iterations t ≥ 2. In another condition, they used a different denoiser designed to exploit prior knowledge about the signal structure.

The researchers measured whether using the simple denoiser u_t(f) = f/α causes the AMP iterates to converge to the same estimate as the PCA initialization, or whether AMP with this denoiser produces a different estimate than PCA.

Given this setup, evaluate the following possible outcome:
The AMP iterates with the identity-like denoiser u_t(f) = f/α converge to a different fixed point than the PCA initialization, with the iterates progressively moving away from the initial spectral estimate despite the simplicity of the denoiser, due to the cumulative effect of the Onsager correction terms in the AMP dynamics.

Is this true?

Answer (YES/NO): NO